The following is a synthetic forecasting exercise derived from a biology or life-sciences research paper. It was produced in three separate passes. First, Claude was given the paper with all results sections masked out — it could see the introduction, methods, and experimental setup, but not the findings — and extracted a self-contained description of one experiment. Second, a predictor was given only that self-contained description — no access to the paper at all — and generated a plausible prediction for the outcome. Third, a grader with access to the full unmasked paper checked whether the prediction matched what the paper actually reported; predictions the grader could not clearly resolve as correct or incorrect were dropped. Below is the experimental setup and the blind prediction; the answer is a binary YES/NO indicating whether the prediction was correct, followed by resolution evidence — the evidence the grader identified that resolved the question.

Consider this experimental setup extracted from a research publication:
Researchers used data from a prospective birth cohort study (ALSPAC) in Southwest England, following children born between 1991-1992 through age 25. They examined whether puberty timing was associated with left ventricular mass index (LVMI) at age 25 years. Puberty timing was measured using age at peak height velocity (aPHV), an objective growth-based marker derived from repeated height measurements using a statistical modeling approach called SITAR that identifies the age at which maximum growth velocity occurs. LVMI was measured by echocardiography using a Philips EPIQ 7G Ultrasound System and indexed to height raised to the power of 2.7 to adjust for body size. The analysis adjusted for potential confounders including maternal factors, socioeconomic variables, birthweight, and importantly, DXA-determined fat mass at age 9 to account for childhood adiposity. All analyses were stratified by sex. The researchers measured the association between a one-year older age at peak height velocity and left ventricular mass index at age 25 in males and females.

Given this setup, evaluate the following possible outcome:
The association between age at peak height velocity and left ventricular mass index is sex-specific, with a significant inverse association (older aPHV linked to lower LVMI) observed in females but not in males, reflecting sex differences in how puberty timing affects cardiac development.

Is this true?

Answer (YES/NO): NO